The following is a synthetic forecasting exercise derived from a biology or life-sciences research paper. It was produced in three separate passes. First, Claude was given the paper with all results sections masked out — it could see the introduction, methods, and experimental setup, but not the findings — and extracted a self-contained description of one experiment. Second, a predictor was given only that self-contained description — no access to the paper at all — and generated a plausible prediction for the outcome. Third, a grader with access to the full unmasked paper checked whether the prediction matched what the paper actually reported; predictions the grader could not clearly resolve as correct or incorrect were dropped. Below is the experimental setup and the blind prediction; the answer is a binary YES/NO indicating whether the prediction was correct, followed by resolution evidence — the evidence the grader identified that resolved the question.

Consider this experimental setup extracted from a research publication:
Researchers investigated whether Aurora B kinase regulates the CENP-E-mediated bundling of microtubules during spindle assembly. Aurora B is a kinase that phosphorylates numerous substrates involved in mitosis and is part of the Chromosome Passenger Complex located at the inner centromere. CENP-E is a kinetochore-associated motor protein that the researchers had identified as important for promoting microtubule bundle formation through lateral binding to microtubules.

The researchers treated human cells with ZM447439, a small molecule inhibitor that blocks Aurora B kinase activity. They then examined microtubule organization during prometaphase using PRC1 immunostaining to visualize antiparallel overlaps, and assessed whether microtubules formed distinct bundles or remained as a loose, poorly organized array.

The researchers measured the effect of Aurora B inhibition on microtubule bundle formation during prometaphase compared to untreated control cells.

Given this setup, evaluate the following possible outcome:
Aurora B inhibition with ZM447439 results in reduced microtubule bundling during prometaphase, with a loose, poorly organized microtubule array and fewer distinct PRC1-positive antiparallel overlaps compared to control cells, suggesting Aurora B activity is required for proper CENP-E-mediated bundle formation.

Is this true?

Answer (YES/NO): YES